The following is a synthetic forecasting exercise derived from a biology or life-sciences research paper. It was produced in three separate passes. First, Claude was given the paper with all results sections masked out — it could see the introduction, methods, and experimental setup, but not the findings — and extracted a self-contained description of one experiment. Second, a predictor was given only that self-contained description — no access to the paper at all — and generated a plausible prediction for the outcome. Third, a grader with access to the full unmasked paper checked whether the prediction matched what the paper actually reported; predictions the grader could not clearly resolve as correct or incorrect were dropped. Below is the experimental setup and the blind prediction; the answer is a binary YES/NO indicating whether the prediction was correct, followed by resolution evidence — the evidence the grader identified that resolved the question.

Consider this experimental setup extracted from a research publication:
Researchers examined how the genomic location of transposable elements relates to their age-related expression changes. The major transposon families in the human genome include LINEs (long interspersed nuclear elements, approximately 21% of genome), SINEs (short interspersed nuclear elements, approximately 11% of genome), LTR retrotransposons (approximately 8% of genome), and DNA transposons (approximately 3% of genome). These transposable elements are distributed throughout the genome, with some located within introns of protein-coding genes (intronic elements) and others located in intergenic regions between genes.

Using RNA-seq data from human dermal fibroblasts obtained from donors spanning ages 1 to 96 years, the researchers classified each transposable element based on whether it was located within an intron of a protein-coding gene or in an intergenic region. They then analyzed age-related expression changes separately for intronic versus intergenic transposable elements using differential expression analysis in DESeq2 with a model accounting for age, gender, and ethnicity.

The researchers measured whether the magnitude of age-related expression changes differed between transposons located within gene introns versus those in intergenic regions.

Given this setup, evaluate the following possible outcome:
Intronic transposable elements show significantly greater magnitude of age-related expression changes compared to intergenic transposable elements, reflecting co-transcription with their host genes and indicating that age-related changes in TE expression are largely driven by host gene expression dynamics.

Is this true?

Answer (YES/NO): YES